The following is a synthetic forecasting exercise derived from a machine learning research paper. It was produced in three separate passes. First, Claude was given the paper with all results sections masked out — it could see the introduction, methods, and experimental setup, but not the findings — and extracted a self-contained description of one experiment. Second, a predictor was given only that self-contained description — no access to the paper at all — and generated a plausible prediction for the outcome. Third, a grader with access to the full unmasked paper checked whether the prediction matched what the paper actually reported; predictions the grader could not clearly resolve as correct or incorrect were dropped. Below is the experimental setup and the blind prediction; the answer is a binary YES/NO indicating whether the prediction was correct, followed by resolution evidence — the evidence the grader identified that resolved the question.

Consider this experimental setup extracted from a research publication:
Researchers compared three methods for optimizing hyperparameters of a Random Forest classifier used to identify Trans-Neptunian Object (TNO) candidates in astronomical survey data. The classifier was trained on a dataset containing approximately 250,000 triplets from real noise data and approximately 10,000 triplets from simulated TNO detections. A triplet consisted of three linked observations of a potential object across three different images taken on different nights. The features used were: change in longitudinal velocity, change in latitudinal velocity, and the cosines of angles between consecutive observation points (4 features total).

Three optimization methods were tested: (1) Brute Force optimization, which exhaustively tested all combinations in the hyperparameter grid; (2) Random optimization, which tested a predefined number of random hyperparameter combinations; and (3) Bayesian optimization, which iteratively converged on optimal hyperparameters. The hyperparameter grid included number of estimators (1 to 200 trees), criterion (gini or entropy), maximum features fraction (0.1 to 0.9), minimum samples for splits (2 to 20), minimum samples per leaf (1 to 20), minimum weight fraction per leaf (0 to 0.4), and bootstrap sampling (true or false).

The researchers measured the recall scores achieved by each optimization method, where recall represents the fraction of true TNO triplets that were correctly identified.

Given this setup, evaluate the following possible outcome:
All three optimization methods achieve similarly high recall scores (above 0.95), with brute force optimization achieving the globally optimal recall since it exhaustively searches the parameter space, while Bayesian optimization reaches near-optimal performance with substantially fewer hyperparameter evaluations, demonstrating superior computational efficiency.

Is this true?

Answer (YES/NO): NO